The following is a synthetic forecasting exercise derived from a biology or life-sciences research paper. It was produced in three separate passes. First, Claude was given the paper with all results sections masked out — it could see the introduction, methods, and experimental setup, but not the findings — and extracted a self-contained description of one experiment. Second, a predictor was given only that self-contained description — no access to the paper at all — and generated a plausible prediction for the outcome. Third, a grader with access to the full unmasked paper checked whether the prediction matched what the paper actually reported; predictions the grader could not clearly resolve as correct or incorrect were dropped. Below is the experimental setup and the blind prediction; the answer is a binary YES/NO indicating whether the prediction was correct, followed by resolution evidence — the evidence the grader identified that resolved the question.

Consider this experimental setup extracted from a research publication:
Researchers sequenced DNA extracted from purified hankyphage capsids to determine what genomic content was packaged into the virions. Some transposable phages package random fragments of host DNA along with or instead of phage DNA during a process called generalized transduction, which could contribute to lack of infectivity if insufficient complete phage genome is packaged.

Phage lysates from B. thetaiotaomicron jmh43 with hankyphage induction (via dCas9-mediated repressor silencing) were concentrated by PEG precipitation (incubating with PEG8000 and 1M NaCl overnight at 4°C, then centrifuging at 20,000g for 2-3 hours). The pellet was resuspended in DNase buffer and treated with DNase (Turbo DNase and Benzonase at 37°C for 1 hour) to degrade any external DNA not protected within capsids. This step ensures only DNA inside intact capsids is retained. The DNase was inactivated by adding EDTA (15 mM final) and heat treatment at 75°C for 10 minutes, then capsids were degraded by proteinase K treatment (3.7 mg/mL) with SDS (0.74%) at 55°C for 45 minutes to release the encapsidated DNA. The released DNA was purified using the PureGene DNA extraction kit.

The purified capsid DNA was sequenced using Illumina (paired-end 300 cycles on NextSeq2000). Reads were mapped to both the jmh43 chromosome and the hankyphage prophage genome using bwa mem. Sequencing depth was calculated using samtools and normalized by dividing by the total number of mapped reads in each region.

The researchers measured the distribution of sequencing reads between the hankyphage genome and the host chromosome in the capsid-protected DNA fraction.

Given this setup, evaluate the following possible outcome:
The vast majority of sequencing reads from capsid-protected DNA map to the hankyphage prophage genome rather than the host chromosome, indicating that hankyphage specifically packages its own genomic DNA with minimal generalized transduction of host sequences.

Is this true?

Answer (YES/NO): YES